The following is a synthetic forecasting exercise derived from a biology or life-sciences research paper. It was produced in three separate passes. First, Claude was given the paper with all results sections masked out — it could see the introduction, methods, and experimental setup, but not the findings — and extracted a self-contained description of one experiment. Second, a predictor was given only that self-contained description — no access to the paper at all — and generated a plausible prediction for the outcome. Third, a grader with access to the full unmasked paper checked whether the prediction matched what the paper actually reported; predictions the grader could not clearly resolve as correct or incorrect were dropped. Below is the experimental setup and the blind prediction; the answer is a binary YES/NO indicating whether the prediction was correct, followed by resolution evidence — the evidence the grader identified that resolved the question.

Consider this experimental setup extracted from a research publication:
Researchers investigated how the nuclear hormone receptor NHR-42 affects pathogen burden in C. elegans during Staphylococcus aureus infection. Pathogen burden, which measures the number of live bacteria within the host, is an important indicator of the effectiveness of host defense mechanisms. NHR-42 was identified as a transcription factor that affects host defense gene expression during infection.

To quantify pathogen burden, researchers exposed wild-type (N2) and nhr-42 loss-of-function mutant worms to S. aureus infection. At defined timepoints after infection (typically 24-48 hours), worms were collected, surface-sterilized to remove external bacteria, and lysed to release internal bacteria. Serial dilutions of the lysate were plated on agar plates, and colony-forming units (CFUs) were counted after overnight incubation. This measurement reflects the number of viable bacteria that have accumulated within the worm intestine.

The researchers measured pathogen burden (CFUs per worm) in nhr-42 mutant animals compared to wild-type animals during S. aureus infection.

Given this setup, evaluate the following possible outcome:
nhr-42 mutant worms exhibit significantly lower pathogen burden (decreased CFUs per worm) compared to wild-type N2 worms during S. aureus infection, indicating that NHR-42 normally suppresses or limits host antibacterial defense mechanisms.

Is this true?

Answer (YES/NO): YES